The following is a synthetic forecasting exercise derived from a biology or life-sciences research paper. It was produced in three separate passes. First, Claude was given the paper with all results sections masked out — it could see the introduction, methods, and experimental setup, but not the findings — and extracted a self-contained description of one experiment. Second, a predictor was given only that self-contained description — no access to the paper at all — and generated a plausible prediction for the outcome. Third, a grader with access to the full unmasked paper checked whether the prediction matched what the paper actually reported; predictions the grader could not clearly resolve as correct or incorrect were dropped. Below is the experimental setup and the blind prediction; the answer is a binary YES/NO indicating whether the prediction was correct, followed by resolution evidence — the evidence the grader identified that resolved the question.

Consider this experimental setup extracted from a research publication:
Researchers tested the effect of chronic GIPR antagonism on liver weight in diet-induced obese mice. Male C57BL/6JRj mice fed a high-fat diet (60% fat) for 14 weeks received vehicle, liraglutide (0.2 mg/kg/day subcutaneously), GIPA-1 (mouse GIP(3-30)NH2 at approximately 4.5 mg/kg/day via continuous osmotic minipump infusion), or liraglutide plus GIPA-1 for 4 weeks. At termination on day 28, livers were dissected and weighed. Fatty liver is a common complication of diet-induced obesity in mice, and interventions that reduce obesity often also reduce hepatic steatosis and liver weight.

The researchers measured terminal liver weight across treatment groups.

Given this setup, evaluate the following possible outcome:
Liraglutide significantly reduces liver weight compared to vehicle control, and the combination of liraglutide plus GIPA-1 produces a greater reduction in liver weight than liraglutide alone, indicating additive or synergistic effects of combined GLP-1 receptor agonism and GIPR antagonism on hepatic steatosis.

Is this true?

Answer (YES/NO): NO